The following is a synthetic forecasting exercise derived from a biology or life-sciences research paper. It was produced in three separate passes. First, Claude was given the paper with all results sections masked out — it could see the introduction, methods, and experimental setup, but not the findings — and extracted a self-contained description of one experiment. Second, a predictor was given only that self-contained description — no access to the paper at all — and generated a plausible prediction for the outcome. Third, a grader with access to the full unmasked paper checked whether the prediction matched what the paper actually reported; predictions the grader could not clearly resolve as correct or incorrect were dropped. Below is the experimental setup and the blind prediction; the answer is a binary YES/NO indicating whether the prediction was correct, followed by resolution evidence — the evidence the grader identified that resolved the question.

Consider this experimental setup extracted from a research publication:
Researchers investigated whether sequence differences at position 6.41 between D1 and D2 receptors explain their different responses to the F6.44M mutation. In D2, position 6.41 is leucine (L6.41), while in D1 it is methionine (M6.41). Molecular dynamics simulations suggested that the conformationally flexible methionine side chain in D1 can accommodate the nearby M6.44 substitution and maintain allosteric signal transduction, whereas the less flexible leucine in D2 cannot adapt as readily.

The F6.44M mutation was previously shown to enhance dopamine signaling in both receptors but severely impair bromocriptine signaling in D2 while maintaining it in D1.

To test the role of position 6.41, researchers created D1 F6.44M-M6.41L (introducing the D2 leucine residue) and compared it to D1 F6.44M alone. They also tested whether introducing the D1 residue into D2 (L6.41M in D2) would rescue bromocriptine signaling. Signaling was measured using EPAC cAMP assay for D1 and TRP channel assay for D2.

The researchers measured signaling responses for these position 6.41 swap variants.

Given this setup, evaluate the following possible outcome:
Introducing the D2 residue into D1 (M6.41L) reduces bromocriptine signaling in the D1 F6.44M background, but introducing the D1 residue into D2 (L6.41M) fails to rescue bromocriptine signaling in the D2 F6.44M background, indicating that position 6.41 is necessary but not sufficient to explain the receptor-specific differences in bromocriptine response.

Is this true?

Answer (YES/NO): NO